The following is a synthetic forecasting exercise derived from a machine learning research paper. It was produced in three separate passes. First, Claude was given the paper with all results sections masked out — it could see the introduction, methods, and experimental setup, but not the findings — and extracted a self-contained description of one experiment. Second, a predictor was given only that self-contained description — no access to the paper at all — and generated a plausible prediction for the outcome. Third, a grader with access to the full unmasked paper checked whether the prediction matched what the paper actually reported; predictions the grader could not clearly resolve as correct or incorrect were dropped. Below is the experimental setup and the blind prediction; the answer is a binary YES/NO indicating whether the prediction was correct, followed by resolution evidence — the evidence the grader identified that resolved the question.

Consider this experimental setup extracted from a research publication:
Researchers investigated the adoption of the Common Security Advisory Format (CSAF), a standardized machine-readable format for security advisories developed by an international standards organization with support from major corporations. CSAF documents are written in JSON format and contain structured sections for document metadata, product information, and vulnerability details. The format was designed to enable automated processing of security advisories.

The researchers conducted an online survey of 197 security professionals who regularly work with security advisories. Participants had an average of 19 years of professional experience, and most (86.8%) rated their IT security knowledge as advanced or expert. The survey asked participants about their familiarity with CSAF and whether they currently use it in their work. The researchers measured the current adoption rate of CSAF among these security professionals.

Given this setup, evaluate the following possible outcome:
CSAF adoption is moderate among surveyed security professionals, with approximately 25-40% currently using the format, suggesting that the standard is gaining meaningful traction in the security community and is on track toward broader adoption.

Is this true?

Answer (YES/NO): NO